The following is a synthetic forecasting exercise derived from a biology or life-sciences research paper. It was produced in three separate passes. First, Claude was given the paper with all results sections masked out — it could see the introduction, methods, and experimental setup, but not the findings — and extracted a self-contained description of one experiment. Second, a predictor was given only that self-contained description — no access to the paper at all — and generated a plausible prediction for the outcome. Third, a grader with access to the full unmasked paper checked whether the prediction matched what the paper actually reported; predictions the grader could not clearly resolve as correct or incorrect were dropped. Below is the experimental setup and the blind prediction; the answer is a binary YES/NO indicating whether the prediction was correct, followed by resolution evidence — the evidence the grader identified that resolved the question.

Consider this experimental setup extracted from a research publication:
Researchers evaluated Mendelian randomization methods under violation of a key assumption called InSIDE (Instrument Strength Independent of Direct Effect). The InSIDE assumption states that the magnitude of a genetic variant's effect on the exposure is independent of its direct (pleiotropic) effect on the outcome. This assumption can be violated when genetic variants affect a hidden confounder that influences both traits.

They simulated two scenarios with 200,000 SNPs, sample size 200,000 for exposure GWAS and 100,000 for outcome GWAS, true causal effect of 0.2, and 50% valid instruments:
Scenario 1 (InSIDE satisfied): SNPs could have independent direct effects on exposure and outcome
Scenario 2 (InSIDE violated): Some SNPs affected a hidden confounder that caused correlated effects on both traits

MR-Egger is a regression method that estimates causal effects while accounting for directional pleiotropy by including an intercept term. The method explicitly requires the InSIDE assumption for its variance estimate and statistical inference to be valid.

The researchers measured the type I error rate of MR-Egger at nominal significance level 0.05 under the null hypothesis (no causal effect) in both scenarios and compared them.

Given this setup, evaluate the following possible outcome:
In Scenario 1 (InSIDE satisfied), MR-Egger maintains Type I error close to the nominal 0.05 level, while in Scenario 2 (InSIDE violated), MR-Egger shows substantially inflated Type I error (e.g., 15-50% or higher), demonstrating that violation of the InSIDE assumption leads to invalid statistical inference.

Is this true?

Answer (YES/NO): YES